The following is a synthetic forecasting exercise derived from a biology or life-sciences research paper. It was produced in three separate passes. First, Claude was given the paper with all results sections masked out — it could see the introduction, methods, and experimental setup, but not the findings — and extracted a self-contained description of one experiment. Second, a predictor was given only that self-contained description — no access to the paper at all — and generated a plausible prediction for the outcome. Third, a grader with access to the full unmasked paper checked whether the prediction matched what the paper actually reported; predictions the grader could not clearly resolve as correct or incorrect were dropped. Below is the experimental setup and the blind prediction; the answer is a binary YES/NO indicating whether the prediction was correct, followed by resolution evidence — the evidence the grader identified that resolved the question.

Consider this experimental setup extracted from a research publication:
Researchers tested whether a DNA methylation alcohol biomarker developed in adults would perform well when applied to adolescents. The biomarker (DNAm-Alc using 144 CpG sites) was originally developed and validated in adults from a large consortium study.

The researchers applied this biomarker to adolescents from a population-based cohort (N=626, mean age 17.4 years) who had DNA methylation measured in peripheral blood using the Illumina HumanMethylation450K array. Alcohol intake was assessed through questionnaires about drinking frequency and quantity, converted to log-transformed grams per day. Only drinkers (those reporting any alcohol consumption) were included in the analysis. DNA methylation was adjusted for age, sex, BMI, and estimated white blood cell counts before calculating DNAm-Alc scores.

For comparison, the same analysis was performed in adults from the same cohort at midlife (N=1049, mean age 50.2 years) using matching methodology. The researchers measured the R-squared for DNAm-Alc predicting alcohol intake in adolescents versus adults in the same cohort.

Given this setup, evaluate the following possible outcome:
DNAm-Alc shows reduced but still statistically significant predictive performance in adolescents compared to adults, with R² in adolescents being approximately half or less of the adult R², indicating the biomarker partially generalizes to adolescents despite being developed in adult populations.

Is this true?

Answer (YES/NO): NO